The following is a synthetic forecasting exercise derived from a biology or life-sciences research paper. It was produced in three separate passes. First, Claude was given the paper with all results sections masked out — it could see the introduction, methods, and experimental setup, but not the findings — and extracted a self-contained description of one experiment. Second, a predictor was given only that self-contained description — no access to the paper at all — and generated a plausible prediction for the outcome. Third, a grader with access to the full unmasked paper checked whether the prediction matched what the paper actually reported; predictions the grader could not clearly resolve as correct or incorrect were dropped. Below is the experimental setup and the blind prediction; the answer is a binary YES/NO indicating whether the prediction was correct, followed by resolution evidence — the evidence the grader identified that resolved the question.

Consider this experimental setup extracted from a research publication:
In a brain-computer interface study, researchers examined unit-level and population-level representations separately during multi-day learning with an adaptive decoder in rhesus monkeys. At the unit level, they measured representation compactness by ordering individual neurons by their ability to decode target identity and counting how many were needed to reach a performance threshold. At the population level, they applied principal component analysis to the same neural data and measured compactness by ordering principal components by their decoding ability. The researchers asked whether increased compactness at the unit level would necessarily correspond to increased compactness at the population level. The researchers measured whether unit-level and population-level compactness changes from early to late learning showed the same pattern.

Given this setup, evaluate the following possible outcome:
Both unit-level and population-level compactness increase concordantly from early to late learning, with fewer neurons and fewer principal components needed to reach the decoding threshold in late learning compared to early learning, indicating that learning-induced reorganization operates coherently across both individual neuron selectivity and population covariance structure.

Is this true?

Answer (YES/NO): YES